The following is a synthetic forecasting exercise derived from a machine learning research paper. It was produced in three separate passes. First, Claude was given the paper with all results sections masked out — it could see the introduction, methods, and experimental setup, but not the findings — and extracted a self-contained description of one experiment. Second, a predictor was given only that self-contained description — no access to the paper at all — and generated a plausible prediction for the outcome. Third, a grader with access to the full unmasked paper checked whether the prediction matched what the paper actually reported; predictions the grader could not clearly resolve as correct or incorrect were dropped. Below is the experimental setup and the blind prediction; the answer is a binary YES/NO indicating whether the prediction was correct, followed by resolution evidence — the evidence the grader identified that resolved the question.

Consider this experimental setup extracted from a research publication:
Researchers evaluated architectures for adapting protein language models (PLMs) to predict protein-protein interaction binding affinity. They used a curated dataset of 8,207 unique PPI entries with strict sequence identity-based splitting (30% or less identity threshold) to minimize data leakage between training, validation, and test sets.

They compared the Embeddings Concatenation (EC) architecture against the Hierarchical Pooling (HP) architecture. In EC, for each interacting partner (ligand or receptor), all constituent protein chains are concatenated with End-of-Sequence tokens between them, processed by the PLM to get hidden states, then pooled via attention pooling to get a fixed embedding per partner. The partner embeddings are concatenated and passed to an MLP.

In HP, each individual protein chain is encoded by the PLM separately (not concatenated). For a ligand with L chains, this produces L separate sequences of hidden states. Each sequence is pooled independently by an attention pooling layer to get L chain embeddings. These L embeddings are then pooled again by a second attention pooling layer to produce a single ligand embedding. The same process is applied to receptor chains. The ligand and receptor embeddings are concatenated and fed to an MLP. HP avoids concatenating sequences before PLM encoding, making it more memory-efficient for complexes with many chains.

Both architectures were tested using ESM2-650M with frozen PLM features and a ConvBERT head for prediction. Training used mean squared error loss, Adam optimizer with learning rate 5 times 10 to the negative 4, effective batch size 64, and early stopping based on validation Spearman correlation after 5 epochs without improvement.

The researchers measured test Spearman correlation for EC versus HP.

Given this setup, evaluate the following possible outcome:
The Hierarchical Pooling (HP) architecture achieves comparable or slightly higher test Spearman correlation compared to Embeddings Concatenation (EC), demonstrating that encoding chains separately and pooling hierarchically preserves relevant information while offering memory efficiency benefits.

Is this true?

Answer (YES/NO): NO